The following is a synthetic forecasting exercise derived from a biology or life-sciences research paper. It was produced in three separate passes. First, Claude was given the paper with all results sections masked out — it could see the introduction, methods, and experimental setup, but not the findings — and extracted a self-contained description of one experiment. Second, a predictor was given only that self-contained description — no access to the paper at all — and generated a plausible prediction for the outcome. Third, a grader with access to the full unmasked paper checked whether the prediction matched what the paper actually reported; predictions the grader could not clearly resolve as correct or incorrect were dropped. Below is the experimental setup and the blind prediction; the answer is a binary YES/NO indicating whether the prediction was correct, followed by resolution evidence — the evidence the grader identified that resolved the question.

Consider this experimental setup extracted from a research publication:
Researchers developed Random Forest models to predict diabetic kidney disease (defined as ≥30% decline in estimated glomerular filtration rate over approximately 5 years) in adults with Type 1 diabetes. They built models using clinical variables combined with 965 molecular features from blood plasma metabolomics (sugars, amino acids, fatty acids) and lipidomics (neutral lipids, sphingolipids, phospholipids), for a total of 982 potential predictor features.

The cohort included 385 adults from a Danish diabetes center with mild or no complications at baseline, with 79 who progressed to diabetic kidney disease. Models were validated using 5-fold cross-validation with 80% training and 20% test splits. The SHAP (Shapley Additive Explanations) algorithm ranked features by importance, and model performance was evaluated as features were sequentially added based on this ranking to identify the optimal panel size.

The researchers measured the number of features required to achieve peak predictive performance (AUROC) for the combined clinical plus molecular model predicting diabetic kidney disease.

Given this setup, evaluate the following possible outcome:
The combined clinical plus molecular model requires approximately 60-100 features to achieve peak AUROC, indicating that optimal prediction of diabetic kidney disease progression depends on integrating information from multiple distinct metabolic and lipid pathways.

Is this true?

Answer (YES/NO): NO